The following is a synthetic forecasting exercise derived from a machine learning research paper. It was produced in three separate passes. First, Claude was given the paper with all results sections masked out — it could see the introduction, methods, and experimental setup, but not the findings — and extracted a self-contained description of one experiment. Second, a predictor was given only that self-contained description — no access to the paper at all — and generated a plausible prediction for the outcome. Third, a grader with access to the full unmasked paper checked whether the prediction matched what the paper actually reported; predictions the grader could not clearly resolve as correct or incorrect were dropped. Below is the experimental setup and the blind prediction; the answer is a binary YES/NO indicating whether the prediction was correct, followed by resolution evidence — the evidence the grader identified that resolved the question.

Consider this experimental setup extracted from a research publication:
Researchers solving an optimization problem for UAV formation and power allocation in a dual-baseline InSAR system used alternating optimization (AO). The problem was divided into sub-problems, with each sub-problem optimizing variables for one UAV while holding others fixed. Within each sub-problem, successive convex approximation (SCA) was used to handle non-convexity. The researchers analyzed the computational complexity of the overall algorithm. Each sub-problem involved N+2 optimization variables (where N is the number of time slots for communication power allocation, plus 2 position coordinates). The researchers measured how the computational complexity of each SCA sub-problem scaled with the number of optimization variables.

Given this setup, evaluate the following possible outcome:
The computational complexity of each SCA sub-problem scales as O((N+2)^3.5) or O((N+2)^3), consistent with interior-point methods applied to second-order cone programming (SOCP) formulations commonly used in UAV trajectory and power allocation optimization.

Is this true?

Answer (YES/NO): YES